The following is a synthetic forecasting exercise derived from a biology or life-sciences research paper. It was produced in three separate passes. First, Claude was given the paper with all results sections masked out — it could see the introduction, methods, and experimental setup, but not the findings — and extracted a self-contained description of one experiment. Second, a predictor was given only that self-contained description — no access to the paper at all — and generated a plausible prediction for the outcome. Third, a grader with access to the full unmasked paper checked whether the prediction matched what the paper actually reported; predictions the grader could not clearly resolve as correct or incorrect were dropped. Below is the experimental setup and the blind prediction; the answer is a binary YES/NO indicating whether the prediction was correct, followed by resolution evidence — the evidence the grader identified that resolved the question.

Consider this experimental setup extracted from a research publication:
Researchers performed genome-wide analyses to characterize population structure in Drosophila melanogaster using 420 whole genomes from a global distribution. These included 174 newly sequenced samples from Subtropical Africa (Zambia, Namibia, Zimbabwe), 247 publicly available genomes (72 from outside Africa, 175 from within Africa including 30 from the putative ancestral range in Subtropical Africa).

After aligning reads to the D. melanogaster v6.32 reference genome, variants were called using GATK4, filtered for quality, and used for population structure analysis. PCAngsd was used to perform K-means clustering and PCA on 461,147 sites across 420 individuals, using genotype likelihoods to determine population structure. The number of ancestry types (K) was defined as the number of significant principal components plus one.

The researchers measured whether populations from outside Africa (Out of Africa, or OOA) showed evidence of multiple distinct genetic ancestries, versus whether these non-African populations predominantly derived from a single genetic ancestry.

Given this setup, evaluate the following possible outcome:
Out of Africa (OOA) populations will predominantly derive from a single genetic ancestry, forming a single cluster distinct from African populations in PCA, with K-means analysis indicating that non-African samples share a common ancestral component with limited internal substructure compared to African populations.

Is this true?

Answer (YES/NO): YES